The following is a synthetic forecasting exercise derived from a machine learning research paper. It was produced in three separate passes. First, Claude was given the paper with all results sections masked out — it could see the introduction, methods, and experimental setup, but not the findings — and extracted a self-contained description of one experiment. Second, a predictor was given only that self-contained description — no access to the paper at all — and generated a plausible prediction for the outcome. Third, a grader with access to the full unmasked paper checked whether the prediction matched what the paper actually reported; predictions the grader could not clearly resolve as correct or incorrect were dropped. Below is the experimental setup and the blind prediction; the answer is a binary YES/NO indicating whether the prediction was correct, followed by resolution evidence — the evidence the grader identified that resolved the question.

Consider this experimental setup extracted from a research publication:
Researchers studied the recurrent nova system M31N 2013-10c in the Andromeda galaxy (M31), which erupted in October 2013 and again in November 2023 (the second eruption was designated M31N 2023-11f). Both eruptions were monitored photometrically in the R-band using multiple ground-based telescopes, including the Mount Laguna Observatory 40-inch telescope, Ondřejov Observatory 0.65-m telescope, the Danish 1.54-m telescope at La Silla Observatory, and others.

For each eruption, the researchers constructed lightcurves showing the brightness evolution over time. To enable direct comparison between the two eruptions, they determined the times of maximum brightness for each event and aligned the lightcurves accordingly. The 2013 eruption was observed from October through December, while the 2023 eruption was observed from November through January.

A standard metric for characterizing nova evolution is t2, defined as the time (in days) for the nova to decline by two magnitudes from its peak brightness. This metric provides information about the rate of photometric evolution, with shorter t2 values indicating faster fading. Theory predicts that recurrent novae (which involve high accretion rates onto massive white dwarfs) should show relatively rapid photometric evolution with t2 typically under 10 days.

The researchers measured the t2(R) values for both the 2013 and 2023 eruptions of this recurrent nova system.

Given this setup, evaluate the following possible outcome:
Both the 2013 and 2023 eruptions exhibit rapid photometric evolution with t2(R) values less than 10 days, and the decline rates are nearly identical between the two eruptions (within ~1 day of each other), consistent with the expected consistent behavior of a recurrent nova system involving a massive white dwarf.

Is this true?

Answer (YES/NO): NO